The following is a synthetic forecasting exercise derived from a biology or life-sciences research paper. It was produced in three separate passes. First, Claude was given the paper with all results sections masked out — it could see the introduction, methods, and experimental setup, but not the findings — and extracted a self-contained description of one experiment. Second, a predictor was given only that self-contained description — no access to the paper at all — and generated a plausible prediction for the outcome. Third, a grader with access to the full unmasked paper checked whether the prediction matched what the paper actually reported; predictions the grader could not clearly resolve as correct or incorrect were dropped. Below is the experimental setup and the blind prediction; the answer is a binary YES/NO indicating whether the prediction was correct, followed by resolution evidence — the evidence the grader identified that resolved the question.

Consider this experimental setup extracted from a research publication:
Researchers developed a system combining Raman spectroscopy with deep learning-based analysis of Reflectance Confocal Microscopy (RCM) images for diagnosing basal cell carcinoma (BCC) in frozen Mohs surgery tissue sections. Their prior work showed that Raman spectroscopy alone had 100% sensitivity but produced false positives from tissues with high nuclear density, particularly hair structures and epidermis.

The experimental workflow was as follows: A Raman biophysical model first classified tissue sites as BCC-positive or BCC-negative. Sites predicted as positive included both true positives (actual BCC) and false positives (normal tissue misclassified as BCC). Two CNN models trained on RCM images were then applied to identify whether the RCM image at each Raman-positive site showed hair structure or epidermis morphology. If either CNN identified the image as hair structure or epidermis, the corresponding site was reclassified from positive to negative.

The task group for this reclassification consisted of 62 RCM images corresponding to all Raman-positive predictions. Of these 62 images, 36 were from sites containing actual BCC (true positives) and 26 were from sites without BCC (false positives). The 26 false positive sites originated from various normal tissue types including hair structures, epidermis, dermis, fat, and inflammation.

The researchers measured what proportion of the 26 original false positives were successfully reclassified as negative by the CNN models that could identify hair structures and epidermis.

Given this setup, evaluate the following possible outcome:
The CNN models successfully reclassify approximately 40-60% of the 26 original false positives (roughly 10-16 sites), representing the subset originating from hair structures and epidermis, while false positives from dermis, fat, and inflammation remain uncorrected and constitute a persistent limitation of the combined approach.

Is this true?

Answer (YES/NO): YES